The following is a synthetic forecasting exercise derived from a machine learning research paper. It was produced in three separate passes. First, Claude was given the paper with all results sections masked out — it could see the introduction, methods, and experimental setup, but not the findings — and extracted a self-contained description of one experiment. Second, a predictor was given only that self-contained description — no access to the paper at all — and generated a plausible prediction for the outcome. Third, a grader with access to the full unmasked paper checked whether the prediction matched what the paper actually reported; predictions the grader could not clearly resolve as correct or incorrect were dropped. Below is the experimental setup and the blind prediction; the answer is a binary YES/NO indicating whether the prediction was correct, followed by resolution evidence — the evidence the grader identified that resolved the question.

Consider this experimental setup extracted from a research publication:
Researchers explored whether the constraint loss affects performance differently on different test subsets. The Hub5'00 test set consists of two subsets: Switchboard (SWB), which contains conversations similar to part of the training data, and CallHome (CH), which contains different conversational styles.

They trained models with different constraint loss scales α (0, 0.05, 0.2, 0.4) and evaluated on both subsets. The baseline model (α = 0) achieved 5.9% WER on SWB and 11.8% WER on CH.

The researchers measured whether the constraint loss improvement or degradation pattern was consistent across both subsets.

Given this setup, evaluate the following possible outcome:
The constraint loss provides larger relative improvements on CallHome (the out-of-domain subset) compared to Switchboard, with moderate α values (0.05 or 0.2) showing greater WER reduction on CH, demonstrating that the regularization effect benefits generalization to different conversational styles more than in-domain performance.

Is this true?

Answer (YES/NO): NO